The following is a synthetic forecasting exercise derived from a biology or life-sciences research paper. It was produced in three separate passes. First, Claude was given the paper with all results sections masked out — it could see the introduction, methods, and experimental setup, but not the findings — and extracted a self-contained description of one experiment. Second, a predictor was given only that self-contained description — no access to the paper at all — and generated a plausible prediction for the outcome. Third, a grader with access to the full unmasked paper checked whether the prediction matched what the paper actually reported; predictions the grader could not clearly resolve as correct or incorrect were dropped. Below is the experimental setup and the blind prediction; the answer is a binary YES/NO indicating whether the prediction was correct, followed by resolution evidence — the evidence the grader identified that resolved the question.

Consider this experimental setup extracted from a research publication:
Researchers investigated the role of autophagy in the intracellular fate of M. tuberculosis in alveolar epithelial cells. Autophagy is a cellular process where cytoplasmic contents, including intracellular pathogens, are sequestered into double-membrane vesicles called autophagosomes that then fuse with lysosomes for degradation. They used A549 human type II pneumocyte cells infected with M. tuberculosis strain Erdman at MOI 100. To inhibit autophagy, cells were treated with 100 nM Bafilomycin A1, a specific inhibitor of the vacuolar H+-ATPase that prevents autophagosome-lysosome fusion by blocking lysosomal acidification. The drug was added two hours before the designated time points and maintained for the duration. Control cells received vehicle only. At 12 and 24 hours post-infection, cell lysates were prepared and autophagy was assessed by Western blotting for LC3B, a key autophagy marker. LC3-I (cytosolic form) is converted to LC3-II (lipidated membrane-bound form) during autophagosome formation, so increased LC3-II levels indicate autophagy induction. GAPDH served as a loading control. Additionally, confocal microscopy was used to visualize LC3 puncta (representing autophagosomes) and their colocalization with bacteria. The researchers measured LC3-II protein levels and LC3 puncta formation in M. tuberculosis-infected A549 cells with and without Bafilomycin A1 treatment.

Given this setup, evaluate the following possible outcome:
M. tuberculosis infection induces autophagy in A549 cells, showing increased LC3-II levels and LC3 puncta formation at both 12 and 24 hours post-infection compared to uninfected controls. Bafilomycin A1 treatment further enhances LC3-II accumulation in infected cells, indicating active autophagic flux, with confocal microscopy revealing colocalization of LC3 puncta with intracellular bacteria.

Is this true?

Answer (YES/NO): NO